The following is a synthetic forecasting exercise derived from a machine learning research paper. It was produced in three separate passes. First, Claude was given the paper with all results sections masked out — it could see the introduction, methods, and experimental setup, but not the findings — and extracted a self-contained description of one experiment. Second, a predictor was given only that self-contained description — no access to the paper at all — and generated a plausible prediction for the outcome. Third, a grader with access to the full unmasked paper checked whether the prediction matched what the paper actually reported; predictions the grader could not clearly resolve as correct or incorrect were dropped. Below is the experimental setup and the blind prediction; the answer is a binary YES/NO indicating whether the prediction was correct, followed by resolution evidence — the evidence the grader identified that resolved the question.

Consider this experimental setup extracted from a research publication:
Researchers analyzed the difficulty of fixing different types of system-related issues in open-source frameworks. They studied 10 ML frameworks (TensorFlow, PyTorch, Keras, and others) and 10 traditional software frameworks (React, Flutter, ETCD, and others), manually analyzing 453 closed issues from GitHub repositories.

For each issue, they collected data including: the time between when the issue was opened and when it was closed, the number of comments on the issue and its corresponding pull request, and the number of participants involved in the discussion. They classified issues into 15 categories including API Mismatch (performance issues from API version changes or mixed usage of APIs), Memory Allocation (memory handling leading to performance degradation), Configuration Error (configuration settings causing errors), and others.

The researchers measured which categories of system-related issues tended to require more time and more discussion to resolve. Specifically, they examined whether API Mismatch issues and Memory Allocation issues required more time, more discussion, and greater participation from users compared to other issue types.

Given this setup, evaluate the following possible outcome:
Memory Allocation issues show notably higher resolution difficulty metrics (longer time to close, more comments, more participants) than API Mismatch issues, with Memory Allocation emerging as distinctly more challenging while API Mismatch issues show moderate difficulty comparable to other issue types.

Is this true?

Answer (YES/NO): NO